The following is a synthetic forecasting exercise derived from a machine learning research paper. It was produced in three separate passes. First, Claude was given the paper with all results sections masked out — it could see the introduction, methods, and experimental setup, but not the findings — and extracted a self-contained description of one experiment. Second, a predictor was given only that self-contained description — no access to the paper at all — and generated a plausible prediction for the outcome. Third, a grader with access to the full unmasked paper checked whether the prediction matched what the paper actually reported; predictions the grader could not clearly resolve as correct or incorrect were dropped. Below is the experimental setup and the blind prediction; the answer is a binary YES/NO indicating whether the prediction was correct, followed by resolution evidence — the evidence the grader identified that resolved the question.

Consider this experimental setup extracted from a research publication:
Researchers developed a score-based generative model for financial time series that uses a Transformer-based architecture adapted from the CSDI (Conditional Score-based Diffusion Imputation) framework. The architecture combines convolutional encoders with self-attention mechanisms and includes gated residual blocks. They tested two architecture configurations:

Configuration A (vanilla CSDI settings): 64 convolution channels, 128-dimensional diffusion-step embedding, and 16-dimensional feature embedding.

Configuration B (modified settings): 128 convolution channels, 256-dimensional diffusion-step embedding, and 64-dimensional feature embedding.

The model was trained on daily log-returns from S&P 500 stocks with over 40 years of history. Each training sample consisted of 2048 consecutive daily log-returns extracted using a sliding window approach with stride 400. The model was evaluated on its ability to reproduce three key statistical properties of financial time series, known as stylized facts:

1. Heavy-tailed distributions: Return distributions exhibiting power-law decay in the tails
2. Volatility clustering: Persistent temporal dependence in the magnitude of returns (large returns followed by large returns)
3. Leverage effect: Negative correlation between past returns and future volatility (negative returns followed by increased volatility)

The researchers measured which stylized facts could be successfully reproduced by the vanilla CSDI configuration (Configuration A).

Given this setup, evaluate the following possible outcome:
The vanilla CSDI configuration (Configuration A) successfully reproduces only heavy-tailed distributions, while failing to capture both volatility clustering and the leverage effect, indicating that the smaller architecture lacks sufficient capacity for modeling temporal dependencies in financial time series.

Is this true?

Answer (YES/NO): NO